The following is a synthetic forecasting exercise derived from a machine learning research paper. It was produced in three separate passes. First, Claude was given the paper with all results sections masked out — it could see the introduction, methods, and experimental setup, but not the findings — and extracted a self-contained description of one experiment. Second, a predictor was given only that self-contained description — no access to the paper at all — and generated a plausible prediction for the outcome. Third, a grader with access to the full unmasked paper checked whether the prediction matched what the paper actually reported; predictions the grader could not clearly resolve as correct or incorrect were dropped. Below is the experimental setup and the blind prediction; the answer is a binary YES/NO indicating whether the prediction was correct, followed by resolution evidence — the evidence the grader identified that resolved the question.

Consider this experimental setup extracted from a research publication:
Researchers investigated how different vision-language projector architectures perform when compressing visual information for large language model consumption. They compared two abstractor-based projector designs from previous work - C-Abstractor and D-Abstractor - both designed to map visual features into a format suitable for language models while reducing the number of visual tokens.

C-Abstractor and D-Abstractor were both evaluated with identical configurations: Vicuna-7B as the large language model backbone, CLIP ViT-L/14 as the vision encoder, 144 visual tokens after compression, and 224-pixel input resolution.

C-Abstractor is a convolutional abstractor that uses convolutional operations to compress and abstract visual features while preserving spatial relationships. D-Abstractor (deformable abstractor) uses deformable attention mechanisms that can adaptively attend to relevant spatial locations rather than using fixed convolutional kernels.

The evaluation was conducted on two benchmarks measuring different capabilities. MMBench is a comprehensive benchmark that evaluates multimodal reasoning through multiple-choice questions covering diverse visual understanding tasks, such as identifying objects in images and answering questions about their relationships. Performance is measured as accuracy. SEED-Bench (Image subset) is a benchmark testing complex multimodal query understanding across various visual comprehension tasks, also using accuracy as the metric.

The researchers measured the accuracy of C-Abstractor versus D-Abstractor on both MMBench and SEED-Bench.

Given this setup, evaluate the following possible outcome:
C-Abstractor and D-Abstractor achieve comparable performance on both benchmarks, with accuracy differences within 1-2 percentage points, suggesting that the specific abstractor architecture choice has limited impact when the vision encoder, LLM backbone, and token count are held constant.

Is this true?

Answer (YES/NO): YES